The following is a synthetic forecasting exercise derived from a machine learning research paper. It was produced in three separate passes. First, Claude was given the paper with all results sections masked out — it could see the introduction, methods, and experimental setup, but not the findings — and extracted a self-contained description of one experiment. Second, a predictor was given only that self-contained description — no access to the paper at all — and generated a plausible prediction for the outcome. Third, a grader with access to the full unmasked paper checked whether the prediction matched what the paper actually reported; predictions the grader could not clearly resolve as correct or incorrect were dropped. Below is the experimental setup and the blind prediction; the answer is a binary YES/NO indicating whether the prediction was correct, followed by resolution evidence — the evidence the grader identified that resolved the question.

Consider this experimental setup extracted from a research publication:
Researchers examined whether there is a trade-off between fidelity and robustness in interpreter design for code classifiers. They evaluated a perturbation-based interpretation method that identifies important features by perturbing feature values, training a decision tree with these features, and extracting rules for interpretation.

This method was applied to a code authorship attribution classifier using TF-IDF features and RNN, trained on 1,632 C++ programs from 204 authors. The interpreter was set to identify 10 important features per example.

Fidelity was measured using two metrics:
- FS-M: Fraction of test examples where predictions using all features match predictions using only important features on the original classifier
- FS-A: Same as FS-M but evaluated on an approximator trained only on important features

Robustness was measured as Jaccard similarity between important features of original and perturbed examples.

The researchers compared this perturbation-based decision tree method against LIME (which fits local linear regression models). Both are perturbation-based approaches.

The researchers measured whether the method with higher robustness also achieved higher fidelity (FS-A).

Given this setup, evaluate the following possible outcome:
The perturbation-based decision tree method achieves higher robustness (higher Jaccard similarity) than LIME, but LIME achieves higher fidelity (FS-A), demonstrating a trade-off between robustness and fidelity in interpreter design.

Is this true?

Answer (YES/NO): NO